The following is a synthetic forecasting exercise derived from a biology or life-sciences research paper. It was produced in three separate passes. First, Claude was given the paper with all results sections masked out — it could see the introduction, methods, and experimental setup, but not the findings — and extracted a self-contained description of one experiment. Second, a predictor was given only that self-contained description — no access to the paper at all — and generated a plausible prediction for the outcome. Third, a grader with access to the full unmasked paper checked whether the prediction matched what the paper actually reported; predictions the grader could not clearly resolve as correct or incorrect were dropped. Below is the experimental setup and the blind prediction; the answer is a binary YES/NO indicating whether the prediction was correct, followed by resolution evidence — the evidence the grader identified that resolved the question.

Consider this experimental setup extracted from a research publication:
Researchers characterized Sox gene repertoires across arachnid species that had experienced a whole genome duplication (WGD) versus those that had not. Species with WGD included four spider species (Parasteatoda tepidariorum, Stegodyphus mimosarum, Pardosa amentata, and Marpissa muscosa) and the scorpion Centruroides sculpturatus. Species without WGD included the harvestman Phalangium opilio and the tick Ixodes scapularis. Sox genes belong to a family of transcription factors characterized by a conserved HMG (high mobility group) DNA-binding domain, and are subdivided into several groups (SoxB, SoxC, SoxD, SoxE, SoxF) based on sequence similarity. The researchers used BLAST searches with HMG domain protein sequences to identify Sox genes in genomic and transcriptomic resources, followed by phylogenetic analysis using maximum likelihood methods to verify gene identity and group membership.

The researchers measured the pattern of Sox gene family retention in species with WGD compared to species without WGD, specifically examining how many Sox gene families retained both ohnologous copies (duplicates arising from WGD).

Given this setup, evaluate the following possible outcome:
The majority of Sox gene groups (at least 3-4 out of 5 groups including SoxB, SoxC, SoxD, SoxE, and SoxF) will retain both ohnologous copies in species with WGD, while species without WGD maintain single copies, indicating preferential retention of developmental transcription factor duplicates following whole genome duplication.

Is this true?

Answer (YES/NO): YES